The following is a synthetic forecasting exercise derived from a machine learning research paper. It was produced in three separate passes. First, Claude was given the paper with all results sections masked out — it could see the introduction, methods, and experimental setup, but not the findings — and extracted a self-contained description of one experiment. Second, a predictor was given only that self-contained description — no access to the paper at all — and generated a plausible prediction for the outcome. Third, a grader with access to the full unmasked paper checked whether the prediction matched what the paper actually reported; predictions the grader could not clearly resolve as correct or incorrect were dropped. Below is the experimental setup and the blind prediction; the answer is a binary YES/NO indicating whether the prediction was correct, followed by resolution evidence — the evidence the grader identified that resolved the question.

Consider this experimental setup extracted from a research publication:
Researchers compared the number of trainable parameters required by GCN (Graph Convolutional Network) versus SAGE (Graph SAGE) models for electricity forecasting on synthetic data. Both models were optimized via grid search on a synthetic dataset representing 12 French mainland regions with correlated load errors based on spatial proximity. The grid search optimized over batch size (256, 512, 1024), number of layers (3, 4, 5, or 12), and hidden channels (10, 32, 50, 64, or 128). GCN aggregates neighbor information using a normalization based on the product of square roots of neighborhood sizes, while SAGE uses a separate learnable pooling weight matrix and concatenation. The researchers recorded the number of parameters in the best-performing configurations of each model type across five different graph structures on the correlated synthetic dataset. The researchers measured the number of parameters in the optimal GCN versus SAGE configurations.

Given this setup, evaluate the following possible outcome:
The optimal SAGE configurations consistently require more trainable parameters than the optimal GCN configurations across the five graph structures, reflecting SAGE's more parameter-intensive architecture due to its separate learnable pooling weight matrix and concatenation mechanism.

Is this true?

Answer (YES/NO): YES